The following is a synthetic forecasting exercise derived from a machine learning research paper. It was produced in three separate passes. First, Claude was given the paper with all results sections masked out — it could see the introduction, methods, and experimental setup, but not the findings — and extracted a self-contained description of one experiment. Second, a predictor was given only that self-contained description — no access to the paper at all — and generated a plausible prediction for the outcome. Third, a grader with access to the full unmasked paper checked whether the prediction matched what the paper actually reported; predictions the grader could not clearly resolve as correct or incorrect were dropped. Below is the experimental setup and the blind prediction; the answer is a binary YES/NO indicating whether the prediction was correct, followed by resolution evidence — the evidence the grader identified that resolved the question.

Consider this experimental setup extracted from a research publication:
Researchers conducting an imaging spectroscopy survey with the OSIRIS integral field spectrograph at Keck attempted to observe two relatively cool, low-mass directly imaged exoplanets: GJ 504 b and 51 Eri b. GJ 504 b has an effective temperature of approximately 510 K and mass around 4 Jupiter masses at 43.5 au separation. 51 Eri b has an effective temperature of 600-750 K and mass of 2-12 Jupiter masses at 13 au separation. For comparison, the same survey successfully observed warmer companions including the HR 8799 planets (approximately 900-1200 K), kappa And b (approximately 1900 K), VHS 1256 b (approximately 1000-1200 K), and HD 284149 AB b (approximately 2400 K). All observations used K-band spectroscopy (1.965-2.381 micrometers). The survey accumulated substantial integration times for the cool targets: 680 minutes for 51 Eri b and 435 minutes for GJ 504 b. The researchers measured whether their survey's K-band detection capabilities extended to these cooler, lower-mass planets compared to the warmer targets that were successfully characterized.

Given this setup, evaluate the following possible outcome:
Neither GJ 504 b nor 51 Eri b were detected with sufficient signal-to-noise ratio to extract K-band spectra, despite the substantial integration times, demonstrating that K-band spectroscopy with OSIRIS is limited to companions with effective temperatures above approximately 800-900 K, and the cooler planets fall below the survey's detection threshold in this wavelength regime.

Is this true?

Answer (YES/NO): NO